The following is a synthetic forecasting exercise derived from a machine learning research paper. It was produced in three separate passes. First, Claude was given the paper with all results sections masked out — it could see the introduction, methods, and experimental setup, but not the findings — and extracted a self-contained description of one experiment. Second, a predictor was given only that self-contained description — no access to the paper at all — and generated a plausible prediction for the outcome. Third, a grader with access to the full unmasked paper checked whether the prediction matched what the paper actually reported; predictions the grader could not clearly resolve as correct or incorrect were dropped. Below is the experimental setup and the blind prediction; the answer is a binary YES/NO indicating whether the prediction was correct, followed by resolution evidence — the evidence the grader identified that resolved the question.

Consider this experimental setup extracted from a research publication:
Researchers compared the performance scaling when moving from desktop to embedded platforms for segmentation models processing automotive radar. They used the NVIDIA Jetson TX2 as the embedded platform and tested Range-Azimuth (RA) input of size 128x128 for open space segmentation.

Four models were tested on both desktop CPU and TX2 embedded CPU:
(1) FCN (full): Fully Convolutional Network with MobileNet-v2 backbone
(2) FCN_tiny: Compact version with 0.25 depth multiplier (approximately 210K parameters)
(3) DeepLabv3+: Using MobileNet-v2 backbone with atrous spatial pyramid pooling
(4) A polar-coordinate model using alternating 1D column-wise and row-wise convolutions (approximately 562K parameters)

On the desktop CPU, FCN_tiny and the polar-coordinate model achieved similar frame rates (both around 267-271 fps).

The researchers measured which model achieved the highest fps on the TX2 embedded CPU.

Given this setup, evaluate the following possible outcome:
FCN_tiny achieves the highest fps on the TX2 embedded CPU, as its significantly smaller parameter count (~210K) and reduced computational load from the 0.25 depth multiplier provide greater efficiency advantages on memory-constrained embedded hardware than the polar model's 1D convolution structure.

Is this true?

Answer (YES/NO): YES